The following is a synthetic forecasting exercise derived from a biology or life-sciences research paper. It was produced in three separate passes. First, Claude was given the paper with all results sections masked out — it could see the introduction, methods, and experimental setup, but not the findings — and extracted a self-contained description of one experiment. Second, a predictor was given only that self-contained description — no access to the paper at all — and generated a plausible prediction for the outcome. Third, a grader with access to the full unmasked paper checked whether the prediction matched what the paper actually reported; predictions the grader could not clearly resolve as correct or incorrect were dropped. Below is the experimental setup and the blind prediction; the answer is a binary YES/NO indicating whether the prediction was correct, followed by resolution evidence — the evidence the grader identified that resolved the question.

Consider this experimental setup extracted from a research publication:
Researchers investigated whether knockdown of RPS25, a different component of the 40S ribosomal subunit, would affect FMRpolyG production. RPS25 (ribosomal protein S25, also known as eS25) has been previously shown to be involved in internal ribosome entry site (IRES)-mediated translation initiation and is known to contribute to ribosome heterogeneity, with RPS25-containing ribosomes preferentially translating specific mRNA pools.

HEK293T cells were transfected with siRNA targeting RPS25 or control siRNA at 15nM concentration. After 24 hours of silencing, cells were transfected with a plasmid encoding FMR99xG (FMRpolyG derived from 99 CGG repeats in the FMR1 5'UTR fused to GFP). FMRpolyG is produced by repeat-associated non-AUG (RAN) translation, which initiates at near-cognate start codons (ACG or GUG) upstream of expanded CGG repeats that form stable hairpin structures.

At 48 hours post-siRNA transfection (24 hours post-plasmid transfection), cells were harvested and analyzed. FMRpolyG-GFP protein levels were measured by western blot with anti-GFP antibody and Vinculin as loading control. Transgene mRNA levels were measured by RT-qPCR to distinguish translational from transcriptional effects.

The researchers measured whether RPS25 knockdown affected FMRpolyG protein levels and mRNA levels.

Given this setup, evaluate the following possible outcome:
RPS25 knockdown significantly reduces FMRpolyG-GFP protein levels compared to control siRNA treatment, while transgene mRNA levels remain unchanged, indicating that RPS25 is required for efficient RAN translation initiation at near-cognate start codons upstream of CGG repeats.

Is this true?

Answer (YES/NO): YES